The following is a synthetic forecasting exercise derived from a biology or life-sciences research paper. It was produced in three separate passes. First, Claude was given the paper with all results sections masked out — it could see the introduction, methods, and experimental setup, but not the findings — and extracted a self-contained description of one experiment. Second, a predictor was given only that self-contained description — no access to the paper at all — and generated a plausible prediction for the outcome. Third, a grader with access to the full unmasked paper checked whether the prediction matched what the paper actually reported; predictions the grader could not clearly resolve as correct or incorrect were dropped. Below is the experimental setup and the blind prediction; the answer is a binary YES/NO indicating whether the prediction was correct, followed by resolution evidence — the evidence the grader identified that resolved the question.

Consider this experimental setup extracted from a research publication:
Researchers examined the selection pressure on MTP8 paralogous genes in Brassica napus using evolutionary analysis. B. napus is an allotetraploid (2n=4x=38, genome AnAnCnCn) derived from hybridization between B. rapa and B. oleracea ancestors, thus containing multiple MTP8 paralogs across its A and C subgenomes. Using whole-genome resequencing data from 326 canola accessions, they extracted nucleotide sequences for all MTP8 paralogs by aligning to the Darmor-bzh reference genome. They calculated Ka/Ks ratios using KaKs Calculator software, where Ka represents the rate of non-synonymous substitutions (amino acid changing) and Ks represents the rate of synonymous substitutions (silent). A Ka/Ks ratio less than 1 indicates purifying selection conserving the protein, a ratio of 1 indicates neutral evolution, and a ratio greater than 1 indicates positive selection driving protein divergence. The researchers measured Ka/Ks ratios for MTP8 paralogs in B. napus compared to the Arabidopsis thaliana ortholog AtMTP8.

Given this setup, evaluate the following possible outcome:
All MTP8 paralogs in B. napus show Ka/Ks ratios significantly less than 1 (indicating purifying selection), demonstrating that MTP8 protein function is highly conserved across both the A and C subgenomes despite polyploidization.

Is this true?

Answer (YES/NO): NO